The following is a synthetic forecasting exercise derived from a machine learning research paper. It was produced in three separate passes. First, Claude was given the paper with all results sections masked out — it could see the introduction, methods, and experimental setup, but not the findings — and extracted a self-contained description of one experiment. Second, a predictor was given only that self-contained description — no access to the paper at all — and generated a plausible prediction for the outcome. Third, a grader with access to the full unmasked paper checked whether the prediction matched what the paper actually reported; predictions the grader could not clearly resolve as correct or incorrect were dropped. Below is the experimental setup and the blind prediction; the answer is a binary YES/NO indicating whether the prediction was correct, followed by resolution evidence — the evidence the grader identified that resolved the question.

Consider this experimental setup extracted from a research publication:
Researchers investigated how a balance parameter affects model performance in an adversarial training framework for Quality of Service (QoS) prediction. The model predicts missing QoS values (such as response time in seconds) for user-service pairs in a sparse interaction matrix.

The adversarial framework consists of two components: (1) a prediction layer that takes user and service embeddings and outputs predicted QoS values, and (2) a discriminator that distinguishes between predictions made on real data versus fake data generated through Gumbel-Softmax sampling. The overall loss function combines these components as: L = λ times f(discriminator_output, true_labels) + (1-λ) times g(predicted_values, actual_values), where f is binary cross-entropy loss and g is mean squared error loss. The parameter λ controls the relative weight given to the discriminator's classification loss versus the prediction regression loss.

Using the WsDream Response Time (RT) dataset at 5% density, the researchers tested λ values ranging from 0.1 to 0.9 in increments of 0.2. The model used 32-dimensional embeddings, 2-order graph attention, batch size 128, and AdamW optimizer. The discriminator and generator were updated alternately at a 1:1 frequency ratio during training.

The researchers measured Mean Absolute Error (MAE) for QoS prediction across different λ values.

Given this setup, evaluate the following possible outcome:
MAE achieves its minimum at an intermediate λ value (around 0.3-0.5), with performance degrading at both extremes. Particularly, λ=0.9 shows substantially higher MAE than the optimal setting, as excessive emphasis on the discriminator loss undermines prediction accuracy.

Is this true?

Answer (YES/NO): NO